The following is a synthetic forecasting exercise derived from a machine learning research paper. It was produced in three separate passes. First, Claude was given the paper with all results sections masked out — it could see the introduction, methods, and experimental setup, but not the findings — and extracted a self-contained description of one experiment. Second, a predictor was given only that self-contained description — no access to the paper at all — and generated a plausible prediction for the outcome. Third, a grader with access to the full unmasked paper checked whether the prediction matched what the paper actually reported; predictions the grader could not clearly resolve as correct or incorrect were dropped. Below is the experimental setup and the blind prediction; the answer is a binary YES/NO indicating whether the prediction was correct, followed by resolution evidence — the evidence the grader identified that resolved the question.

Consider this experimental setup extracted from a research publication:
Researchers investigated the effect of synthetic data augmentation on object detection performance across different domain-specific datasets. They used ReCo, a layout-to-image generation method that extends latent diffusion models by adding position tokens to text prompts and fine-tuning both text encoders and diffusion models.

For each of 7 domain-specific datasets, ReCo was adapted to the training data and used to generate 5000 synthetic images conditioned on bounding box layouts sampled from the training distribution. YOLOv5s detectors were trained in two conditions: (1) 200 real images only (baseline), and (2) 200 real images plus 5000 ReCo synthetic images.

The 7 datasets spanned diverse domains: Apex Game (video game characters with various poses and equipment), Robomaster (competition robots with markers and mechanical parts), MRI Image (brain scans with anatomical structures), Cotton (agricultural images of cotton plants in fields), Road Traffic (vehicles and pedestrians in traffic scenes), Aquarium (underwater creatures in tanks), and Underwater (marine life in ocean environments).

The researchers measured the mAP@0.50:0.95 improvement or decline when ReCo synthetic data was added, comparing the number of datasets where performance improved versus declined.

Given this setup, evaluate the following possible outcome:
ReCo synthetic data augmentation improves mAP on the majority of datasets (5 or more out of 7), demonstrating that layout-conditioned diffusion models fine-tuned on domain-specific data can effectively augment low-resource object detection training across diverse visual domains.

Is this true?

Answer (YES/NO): NO